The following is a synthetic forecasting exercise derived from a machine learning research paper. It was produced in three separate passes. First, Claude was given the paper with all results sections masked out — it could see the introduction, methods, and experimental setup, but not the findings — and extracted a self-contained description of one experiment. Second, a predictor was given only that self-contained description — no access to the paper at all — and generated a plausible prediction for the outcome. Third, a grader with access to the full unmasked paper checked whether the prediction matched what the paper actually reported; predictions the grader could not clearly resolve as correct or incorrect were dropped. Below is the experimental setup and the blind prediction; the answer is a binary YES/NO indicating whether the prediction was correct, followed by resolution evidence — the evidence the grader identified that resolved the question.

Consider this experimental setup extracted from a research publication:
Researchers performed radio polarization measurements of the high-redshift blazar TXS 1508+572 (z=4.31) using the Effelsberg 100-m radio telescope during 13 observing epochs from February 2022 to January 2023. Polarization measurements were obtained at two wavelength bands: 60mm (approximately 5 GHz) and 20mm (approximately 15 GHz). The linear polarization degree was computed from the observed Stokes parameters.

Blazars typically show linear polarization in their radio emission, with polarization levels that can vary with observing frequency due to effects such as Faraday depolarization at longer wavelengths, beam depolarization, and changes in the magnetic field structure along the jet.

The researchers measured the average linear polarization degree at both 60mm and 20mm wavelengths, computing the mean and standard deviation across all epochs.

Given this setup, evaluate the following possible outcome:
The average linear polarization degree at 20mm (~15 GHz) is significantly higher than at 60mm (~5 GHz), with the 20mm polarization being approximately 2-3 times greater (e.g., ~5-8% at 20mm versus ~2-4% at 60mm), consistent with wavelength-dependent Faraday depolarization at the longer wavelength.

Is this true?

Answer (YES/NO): NO